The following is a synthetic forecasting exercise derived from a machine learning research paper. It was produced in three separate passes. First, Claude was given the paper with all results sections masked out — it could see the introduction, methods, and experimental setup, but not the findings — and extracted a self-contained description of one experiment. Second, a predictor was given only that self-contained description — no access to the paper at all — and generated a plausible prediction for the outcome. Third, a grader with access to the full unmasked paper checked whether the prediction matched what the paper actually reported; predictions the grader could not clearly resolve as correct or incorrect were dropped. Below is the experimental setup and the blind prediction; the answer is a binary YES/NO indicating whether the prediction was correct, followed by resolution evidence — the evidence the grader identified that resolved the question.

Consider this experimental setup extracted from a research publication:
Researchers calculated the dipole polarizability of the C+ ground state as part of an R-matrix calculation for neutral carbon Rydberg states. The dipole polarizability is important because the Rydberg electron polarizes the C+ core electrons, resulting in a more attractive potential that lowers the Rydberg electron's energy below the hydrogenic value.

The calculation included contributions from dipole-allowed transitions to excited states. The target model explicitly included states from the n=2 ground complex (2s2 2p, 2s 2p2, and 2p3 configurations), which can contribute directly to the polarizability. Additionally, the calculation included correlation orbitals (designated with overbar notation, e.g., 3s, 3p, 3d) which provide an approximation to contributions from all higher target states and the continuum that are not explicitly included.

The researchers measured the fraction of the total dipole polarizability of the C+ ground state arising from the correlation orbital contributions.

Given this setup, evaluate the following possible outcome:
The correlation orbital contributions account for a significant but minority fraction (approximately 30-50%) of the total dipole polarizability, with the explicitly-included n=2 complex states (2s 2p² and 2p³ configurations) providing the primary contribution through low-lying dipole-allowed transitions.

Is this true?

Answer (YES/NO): NO